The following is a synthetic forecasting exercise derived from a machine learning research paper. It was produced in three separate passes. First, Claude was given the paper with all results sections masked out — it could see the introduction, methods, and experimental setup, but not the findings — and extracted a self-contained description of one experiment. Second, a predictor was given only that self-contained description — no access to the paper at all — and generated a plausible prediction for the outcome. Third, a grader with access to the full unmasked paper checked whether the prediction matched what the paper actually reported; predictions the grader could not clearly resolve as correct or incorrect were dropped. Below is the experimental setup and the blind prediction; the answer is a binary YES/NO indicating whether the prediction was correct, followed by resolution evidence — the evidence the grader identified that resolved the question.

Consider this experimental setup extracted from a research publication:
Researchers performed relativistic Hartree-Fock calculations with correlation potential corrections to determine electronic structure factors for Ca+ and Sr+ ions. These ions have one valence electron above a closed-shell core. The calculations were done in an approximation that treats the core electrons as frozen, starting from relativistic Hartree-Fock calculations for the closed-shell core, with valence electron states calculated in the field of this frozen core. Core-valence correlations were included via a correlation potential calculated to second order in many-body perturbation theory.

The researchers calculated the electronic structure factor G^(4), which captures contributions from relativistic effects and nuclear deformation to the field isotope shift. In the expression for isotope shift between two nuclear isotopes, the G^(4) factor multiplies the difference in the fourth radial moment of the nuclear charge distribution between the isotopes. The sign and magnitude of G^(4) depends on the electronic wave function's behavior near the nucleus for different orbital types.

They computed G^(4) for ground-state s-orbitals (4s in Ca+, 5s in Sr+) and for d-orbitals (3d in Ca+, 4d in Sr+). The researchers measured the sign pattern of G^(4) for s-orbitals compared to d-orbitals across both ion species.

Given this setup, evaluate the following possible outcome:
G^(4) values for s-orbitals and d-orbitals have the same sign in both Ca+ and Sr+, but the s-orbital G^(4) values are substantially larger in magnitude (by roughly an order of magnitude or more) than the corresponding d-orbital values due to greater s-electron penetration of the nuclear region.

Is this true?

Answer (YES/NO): NO